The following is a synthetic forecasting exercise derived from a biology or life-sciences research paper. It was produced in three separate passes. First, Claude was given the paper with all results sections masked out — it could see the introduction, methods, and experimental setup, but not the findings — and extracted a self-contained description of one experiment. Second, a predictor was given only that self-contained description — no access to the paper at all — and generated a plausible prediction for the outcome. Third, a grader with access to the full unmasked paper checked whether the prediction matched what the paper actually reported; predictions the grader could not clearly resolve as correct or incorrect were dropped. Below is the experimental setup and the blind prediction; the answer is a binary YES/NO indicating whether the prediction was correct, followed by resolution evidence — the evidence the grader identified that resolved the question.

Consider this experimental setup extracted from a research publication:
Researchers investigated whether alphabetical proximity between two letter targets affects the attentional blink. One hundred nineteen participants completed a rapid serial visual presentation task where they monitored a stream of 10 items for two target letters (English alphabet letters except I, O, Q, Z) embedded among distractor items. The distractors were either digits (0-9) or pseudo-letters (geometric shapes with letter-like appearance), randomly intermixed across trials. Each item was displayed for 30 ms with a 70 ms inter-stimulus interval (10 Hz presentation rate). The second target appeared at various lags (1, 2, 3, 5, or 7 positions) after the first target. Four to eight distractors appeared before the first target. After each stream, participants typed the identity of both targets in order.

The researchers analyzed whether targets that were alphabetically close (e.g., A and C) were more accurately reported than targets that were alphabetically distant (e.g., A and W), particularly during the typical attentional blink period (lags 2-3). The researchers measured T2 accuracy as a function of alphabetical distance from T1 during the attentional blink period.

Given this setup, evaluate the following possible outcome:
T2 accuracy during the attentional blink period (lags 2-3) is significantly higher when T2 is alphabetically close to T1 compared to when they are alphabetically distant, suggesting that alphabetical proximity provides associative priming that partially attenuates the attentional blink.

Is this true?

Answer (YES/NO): NO